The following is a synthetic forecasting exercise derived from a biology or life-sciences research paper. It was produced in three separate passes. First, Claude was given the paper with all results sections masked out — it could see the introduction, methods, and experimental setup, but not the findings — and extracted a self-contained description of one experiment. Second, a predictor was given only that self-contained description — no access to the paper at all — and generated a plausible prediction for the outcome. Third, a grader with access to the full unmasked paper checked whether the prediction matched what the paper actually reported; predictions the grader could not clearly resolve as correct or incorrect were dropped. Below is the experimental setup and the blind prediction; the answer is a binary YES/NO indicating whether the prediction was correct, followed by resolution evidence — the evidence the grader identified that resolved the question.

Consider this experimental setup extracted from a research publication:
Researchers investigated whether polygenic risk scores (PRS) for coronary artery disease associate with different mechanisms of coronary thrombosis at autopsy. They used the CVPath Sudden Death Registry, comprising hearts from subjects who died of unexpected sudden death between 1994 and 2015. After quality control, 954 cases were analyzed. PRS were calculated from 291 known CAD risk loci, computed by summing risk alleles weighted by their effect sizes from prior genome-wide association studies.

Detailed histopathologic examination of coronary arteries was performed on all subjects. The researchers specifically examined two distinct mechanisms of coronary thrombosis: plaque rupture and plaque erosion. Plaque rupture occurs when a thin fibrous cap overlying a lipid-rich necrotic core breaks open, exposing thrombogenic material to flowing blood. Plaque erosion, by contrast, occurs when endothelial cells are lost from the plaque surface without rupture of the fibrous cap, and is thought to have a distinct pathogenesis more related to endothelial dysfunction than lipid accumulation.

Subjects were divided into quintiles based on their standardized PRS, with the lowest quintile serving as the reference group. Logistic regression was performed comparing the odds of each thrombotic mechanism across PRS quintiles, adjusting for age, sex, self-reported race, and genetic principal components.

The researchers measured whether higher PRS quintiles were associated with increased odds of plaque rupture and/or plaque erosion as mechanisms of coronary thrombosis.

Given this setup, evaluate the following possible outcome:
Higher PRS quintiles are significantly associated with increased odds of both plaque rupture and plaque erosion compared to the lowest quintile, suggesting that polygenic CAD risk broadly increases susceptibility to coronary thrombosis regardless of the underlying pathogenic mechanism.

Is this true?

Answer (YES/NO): NO